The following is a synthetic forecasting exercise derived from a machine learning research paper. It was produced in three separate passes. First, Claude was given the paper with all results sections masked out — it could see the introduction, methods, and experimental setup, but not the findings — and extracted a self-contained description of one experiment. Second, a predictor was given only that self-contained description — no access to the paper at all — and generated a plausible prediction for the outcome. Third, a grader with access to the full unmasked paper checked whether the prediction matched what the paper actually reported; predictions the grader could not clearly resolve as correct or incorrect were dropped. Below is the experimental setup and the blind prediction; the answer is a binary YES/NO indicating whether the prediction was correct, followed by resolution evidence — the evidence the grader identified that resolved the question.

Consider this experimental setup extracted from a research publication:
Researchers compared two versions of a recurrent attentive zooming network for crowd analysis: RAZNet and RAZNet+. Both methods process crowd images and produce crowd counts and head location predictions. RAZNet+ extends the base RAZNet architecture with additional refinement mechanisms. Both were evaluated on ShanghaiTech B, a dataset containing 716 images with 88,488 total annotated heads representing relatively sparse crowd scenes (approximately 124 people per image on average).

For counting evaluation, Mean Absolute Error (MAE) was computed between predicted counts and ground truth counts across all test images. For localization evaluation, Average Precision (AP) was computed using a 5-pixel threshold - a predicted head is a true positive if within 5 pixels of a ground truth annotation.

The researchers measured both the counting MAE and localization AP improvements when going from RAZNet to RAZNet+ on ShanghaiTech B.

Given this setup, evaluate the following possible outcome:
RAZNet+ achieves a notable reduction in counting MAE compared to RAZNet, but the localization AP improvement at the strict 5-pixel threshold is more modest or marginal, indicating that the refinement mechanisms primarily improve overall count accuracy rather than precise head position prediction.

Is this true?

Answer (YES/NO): YES